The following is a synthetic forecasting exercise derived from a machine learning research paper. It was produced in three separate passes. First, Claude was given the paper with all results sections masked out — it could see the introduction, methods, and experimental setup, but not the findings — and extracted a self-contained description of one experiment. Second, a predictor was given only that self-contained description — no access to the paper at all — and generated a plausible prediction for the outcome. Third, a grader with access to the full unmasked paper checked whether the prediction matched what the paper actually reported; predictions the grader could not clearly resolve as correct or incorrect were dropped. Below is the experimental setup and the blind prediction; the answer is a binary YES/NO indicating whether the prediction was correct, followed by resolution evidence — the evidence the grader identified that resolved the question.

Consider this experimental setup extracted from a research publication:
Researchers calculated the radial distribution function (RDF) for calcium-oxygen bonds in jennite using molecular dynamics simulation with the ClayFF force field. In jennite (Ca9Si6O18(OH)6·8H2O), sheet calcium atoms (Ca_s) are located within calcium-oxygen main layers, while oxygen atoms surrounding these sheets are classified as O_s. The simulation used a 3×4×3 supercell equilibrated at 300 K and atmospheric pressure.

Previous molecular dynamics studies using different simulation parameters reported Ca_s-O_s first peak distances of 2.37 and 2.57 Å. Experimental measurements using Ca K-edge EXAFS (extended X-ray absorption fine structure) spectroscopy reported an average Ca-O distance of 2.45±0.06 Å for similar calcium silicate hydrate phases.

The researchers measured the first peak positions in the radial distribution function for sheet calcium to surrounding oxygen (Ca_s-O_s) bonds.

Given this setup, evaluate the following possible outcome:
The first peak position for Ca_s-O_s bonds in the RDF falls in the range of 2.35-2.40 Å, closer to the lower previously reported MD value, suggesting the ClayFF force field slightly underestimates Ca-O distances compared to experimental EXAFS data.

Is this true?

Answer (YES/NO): NO